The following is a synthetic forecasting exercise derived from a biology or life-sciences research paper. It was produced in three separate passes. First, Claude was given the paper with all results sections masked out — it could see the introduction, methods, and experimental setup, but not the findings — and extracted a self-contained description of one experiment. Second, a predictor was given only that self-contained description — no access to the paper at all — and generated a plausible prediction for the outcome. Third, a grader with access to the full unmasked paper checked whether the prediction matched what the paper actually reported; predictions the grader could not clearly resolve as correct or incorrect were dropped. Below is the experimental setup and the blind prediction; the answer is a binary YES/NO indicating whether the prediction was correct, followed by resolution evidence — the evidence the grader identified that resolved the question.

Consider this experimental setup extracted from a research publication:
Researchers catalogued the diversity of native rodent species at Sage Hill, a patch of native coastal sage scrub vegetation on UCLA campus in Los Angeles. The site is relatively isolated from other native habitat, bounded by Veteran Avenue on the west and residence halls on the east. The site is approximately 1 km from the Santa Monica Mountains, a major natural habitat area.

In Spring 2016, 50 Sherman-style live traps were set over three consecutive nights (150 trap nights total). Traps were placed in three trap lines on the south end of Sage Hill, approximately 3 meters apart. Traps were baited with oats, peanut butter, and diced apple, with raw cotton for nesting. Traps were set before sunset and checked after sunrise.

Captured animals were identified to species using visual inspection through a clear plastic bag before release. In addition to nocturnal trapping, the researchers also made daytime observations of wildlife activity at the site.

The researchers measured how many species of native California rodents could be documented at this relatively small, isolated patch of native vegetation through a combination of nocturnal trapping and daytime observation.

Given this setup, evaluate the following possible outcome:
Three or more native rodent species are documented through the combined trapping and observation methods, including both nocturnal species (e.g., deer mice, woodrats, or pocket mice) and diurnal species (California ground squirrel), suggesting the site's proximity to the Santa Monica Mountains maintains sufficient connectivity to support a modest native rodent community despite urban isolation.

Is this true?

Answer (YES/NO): YES